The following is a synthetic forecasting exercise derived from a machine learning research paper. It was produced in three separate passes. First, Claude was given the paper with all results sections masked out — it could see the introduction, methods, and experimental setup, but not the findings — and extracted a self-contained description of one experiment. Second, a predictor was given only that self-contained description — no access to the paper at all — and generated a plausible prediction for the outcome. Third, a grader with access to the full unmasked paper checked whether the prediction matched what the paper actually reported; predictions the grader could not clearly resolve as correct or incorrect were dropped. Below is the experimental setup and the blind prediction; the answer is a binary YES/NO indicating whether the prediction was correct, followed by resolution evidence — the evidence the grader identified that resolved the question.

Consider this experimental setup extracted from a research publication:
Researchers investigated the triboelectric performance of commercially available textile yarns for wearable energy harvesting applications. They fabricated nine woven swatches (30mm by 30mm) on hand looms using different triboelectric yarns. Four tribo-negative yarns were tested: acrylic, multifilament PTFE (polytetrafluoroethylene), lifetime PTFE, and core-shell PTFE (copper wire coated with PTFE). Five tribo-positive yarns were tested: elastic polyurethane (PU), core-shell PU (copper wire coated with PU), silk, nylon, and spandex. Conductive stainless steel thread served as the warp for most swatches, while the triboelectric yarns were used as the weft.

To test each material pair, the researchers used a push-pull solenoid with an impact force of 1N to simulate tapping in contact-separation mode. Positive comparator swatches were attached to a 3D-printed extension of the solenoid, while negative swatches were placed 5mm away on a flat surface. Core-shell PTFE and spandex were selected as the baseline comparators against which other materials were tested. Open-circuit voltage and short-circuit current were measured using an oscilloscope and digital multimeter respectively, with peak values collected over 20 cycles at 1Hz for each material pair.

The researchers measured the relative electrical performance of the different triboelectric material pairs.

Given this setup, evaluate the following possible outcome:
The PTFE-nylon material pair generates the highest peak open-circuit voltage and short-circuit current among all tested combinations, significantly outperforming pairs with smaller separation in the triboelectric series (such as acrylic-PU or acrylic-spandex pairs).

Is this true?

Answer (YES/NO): NO